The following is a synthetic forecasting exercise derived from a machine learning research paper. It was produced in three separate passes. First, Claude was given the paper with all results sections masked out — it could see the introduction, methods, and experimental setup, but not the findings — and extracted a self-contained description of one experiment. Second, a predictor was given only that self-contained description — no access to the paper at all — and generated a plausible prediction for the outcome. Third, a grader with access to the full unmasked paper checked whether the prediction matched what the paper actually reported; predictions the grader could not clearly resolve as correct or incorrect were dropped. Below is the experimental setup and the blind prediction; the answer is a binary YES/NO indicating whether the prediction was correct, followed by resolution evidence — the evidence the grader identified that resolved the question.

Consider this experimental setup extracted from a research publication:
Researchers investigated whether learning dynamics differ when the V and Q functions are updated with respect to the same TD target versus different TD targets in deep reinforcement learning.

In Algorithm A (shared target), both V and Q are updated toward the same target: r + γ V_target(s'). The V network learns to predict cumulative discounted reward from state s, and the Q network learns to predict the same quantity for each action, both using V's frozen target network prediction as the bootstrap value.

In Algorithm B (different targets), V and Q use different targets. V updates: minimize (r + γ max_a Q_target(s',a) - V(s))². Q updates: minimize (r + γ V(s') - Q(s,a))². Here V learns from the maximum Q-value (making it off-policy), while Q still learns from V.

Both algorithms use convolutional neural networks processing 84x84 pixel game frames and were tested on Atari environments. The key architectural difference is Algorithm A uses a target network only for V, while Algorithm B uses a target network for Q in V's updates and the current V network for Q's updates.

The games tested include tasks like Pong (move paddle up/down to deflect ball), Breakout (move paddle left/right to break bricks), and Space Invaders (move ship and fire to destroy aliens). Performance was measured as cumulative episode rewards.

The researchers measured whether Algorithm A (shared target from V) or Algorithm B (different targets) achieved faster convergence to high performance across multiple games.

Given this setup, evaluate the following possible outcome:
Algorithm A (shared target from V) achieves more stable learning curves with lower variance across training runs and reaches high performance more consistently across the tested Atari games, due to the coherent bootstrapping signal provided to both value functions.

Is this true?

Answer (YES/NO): NO